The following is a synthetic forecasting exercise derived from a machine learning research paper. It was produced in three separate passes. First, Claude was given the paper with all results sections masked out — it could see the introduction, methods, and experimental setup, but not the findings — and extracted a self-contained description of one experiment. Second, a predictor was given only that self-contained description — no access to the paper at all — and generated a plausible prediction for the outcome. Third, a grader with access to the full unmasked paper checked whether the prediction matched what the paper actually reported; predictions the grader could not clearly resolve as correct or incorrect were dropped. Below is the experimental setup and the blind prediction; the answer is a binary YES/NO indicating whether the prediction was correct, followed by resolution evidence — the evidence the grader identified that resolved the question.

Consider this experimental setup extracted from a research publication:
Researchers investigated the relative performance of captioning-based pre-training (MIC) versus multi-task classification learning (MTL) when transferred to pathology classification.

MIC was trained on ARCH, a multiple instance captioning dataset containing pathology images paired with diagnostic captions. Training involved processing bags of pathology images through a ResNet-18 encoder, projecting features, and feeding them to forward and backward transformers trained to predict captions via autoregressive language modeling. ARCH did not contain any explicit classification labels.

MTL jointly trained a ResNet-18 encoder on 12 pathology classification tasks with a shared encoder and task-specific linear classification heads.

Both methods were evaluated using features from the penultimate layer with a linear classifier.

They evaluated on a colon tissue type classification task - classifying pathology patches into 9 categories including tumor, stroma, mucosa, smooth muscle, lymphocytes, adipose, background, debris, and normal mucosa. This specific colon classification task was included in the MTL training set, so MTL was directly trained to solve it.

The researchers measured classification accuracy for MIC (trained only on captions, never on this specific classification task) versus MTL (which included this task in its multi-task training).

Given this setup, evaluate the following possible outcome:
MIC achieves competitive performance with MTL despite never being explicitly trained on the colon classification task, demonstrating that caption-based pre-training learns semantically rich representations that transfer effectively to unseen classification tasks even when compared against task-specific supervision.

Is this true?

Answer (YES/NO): YES